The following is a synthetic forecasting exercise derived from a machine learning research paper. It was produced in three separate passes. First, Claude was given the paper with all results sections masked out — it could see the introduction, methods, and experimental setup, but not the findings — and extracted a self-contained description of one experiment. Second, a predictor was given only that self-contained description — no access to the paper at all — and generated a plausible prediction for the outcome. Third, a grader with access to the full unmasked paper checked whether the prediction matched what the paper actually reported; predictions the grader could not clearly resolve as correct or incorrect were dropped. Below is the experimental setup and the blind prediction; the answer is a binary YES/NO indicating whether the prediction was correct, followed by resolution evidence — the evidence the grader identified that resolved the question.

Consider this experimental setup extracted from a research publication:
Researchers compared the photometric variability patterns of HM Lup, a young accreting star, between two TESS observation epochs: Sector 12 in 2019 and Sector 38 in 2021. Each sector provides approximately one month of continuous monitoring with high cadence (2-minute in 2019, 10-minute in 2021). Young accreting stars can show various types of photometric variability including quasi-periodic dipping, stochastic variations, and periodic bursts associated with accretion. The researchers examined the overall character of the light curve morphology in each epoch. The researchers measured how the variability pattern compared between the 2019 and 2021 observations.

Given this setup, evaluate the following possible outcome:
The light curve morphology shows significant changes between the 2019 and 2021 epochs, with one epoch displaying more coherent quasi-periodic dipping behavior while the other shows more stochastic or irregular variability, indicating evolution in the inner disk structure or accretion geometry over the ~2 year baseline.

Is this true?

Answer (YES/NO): NO